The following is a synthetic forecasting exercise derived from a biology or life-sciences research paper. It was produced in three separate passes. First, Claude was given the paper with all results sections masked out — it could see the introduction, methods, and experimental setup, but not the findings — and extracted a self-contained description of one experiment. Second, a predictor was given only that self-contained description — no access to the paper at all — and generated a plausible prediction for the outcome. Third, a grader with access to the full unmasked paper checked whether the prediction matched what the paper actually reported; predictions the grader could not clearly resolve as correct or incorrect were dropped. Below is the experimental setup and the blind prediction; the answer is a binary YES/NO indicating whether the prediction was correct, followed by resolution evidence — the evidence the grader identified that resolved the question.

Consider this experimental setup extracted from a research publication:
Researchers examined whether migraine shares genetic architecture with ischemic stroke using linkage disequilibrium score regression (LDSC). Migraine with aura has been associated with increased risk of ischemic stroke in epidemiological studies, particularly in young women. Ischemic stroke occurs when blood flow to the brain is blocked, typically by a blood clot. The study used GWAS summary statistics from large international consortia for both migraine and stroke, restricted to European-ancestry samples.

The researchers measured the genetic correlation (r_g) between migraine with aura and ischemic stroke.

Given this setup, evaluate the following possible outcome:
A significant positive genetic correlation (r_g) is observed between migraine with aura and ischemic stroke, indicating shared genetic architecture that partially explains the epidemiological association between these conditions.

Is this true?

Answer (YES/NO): NO